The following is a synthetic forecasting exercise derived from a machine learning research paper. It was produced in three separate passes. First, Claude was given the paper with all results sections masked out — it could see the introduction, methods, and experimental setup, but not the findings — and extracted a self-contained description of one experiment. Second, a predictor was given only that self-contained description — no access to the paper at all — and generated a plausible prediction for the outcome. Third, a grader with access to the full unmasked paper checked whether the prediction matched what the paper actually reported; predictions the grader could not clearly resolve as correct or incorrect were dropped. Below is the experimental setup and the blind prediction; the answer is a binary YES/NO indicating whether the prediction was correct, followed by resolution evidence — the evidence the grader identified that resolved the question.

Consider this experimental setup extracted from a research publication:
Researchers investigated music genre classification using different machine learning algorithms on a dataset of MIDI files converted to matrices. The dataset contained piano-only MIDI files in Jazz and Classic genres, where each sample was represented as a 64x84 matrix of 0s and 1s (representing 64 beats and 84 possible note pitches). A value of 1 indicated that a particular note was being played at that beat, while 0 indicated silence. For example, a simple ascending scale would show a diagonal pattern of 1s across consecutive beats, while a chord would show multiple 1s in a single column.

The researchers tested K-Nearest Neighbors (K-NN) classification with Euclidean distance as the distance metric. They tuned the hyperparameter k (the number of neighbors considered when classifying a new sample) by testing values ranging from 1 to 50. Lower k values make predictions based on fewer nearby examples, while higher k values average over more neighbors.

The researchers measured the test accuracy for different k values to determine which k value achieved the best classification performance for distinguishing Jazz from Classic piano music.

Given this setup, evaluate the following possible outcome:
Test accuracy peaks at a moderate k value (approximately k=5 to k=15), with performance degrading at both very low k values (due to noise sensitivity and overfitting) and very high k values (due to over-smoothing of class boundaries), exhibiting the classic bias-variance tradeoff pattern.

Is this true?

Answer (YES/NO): NO